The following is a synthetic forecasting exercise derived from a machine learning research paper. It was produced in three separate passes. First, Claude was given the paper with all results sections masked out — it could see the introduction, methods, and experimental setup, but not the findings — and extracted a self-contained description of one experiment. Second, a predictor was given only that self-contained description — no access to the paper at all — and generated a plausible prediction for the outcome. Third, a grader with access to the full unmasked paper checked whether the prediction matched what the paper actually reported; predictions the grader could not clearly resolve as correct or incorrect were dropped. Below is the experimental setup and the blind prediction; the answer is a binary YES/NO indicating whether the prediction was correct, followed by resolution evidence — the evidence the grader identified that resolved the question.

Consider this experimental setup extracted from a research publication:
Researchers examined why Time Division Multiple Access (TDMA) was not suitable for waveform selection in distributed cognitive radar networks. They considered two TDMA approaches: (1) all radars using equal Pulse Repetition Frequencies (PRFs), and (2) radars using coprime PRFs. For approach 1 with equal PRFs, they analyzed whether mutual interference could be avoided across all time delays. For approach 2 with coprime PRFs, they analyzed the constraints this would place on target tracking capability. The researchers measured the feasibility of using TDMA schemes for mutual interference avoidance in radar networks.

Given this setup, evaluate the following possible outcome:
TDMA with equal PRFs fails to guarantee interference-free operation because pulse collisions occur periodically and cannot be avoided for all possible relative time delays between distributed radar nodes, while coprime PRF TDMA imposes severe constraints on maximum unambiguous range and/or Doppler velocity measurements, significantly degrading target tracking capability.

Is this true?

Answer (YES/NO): NO